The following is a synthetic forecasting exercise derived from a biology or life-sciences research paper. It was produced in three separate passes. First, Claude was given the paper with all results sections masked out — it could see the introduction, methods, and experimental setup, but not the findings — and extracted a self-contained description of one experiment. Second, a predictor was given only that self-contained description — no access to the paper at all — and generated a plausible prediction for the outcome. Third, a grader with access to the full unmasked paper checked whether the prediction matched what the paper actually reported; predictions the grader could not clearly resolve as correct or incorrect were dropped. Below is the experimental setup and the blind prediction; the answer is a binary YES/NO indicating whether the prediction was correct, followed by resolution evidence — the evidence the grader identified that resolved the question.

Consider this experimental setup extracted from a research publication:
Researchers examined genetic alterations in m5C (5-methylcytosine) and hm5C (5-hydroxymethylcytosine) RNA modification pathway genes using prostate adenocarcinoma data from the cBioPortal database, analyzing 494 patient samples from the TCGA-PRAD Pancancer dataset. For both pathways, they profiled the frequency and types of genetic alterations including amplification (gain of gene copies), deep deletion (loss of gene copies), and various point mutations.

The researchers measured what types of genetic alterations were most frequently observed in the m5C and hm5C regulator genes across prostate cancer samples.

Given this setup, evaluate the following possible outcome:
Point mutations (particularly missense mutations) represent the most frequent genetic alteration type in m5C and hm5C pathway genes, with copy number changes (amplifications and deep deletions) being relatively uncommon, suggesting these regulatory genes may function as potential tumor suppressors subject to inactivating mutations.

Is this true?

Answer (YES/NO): NO